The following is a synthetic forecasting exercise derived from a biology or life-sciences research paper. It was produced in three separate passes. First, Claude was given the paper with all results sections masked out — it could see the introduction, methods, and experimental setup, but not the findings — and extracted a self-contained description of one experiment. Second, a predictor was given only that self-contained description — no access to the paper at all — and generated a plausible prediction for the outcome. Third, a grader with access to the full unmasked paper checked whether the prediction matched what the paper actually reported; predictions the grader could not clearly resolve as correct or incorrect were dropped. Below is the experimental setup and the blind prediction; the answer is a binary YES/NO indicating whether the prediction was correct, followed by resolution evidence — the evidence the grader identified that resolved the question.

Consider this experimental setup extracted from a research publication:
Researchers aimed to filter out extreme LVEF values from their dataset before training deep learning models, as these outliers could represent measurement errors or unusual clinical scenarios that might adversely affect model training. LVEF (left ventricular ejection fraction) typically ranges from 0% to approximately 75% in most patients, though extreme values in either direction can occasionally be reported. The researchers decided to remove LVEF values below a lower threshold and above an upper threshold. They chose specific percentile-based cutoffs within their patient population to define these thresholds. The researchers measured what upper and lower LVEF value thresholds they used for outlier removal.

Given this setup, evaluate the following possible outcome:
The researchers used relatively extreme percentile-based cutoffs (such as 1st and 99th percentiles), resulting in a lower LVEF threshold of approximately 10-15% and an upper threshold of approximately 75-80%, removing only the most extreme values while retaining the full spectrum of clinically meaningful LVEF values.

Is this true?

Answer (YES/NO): NO